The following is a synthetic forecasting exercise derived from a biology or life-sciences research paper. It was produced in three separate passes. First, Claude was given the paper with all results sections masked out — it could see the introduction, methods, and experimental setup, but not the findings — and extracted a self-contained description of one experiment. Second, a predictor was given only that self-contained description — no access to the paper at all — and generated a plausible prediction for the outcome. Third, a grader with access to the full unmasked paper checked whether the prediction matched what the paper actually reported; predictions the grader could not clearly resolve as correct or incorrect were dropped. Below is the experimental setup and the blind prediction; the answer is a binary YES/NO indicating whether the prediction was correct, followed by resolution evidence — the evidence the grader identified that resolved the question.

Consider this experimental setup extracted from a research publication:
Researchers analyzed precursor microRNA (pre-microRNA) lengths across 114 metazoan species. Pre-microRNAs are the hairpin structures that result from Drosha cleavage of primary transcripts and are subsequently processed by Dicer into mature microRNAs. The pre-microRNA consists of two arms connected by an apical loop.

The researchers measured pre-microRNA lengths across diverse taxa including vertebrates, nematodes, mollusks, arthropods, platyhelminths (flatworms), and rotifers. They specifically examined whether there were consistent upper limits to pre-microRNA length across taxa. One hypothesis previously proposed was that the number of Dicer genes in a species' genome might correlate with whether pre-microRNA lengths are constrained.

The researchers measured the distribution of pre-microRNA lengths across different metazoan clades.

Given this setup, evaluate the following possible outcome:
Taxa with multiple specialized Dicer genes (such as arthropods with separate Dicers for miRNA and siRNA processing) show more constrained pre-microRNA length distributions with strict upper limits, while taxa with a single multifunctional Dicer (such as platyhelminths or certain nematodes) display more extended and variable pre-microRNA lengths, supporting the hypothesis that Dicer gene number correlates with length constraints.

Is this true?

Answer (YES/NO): NO